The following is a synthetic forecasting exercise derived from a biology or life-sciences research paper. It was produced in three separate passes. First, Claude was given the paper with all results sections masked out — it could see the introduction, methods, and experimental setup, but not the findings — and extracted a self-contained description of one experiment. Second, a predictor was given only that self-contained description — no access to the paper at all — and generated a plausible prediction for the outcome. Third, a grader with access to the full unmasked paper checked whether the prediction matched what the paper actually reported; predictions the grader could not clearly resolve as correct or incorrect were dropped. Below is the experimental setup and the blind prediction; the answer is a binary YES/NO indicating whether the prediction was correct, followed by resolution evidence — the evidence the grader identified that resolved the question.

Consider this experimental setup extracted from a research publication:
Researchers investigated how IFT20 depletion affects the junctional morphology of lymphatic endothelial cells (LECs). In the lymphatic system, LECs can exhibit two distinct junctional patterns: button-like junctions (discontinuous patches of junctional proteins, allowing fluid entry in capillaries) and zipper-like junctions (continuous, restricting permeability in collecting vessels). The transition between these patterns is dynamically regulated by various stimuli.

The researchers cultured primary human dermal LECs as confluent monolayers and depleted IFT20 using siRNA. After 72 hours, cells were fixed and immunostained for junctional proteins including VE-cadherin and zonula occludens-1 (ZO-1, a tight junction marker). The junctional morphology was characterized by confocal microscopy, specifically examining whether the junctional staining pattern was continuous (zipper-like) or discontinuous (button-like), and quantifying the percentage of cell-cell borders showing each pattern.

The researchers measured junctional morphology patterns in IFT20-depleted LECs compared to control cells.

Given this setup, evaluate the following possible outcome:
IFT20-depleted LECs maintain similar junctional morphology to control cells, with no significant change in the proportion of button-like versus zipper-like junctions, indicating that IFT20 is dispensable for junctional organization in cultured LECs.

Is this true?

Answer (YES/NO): NO